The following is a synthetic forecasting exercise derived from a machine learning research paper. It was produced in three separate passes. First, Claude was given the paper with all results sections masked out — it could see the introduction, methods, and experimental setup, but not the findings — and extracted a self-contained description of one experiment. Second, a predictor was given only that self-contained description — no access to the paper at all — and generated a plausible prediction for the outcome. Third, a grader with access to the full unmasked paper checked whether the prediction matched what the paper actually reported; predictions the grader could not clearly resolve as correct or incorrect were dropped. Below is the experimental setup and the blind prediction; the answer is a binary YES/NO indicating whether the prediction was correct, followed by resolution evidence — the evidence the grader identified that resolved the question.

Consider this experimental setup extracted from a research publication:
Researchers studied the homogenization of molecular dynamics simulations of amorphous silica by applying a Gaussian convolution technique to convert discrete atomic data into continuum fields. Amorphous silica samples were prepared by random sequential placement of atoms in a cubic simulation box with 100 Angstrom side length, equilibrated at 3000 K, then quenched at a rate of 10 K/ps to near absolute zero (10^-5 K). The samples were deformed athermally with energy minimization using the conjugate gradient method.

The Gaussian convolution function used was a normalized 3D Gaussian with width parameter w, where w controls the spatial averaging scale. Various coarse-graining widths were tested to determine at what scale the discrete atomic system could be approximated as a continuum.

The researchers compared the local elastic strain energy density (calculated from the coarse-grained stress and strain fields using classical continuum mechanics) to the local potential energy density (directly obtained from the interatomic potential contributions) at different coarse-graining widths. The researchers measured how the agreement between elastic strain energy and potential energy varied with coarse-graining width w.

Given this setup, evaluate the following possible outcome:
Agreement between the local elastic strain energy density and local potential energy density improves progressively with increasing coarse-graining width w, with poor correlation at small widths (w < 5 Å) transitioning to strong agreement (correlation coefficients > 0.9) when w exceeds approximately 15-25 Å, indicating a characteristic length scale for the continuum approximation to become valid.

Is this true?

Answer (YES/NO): NO